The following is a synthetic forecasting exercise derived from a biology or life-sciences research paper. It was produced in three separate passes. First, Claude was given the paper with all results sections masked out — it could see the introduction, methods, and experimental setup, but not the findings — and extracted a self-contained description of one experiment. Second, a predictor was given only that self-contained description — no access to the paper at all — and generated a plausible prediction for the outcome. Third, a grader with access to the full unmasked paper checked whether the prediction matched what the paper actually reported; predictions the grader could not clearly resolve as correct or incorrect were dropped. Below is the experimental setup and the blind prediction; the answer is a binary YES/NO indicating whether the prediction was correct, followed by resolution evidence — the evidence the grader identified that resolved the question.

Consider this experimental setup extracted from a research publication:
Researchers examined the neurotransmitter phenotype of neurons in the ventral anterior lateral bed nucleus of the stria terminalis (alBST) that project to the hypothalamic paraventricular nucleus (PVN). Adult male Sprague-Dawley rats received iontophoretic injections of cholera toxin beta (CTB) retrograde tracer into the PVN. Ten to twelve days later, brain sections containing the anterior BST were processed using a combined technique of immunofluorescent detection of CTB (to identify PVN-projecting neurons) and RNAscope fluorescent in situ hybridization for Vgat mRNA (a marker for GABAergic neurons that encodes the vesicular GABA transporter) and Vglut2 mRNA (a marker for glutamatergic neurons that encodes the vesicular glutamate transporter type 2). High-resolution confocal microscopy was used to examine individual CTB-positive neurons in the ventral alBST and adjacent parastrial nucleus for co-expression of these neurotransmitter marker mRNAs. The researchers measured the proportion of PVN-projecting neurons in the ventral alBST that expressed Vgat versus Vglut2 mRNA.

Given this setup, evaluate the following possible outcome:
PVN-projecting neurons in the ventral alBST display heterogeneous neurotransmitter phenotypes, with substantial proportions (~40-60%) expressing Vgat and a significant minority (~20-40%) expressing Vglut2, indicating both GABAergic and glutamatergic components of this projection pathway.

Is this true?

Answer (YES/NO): NO